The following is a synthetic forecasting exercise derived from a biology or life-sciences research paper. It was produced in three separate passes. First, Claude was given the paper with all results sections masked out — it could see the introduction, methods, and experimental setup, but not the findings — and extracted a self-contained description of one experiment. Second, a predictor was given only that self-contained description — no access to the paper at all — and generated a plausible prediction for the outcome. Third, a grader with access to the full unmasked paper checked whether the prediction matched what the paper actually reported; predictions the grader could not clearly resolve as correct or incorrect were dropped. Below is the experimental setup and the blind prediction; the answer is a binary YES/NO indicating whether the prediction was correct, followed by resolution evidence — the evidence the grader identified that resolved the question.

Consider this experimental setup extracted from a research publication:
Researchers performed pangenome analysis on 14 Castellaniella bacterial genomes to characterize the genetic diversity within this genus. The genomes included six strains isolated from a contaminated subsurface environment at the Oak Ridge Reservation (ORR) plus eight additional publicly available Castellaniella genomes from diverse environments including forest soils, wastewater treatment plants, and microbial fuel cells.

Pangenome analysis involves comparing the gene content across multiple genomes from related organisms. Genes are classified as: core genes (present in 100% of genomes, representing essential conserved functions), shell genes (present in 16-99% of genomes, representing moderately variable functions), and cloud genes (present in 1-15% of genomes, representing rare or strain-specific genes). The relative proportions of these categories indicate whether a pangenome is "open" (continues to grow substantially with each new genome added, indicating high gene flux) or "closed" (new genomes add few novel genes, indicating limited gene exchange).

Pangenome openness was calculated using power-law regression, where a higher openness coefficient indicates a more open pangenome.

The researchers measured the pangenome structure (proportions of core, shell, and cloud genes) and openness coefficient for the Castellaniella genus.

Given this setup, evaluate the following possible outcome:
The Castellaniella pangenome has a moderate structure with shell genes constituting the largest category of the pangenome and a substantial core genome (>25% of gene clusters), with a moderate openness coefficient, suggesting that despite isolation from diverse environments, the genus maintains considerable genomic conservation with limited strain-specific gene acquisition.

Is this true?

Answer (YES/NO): NO